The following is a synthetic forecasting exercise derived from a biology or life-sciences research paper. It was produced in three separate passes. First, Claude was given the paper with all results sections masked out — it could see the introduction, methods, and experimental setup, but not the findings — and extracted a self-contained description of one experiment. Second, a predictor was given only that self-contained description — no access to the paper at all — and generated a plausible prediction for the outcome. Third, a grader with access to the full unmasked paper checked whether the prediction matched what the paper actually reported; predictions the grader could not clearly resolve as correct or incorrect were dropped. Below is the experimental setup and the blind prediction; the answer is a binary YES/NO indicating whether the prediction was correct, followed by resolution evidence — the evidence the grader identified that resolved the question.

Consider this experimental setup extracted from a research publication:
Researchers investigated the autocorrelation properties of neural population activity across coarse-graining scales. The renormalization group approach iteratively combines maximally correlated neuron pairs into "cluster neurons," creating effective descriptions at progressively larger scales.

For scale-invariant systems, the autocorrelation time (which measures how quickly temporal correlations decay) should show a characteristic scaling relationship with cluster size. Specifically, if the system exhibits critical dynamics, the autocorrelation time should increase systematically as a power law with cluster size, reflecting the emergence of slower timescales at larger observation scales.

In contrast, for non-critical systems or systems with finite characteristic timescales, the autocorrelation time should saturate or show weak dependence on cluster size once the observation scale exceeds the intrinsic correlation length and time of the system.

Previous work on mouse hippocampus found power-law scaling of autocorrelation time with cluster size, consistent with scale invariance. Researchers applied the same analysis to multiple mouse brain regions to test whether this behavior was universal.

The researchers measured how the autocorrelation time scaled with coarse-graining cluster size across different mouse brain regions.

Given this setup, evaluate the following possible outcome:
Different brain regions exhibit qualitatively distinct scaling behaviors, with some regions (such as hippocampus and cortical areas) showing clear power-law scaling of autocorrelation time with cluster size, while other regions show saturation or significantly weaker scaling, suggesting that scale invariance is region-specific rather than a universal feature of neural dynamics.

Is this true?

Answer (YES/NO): NO